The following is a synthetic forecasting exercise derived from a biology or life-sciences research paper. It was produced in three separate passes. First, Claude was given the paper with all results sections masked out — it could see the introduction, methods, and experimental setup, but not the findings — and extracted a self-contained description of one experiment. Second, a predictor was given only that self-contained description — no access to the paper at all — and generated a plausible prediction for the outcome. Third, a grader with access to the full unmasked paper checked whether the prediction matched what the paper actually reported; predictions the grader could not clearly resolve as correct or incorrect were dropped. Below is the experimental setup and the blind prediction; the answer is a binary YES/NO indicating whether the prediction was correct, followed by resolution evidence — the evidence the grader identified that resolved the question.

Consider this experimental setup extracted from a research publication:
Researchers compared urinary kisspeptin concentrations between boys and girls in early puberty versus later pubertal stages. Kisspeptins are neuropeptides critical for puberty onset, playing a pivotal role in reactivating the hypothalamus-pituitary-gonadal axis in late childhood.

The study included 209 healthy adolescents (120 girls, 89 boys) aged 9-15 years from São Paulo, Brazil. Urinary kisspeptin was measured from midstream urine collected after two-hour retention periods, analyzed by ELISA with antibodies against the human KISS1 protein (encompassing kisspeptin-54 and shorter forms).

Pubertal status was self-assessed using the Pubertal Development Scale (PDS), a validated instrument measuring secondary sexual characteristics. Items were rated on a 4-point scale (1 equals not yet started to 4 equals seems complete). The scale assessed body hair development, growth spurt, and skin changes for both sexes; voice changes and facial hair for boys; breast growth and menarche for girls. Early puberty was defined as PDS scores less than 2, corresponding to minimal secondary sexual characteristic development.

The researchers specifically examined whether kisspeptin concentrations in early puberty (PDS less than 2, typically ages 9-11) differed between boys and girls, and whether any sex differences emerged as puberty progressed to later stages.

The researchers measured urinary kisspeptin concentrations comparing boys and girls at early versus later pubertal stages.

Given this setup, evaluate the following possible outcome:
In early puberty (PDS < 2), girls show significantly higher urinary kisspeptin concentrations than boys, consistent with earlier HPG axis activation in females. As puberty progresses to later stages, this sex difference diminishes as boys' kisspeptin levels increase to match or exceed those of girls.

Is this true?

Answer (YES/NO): NO